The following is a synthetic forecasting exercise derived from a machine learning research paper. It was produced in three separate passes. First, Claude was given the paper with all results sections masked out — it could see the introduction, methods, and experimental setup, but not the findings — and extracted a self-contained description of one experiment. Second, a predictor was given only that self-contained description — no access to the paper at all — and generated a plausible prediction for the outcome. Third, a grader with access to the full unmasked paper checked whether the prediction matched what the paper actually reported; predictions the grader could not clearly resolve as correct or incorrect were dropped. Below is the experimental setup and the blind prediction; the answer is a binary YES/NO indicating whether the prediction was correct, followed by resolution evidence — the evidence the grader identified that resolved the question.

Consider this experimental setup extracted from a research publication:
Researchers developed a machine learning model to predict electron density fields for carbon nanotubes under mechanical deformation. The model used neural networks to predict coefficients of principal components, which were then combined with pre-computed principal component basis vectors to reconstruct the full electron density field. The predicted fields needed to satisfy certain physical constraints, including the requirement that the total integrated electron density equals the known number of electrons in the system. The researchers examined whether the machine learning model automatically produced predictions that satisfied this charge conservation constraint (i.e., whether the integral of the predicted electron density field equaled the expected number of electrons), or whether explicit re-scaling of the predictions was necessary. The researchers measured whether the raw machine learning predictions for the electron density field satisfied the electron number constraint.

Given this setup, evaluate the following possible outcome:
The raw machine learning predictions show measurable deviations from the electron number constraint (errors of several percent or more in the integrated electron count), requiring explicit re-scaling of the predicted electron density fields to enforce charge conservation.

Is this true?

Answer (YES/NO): NO